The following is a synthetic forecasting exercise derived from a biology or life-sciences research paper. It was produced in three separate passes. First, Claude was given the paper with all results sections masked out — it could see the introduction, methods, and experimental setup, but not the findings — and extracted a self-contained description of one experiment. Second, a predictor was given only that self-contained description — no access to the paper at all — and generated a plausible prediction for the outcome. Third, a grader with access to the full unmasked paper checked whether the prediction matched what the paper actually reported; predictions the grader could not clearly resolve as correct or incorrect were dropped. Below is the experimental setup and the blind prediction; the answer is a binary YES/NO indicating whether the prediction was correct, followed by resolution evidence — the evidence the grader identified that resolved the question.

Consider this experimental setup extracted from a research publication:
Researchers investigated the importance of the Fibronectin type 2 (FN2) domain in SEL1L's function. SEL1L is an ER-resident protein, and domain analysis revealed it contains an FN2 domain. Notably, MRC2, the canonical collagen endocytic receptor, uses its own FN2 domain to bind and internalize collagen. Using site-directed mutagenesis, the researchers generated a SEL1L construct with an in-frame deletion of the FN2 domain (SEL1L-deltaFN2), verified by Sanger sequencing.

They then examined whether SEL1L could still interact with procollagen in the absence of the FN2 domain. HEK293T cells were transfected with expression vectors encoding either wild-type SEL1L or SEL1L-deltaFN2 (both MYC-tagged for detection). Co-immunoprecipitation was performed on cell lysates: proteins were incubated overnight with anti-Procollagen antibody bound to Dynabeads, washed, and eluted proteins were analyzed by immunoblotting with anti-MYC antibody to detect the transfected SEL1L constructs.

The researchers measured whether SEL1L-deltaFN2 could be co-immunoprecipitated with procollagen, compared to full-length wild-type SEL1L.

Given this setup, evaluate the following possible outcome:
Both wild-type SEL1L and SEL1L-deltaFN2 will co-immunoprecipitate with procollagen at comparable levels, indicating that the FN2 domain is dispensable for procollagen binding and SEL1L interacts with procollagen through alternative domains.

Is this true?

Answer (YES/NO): NO